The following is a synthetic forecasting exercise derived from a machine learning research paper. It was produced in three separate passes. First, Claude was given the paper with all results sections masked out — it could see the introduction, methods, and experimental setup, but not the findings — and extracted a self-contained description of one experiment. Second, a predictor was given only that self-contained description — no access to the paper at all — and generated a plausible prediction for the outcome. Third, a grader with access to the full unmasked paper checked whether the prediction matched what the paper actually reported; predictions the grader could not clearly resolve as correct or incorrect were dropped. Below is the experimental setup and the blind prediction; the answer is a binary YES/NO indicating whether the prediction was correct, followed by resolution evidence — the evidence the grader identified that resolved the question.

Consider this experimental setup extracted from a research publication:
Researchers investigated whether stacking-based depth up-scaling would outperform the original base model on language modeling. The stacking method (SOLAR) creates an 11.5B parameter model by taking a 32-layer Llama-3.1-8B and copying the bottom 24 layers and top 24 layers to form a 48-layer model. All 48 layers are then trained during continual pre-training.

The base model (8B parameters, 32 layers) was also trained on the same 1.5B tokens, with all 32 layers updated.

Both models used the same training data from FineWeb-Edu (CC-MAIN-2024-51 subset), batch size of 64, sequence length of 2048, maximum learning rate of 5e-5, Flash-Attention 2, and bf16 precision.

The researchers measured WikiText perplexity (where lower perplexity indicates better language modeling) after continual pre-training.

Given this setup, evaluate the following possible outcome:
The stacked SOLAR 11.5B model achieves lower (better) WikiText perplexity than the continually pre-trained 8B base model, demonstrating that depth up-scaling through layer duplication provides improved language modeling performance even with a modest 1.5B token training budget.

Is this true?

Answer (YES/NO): NO